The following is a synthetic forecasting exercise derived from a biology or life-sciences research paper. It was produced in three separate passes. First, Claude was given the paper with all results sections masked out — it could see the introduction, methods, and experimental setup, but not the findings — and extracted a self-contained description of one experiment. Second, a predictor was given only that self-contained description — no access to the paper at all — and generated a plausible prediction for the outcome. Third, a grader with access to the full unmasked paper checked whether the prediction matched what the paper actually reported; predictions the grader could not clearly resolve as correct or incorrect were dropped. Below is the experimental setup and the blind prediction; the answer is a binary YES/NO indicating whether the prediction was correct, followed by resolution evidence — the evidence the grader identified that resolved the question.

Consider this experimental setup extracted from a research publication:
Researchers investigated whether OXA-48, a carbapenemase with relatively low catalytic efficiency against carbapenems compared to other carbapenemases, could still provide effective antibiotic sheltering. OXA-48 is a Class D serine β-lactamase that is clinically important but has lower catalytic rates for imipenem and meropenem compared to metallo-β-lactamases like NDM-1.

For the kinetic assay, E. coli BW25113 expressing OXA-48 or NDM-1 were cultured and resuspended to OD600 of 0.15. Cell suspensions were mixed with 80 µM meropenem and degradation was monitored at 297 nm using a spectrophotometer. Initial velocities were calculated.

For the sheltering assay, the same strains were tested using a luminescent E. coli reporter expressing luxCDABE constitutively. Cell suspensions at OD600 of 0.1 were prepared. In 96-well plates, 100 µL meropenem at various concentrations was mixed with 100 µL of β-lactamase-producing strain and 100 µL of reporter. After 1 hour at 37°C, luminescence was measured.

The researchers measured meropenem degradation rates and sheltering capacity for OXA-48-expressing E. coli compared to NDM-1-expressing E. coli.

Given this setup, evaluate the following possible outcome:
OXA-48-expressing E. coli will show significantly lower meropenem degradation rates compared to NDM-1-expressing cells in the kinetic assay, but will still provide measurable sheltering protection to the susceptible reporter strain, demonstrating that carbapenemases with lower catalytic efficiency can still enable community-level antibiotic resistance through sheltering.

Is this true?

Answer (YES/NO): NO